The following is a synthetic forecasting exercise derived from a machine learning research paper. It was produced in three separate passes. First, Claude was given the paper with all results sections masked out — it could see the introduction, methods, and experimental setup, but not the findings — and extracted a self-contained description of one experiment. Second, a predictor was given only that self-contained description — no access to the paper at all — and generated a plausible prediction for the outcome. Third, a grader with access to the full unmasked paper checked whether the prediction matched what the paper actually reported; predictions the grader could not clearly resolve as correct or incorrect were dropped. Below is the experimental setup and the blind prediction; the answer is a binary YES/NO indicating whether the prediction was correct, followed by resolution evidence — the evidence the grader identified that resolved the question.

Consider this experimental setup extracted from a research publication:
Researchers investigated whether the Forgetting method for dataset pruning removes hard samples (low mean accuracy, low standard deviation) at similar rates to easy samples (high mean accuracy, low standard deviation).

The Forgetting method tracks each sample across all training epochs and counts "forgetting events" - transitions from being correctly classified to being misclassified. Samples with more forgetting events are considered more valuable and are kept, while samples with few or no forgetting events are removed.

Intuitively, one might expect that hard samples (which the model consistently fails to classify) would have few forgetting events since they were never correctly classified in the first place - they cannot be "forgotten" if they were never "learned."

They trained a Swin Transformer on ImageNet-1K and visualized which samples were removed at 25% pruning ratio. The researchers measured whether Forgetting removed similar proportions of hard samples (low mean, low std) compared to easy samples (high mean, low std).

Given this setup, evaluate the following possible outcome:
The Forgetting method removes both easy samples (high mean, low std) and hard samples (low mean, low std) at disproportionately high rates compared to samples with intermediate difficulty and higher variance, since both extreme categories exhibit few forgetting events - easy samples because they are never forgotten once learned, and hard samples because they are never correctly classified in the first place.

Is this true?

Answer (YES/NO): NO